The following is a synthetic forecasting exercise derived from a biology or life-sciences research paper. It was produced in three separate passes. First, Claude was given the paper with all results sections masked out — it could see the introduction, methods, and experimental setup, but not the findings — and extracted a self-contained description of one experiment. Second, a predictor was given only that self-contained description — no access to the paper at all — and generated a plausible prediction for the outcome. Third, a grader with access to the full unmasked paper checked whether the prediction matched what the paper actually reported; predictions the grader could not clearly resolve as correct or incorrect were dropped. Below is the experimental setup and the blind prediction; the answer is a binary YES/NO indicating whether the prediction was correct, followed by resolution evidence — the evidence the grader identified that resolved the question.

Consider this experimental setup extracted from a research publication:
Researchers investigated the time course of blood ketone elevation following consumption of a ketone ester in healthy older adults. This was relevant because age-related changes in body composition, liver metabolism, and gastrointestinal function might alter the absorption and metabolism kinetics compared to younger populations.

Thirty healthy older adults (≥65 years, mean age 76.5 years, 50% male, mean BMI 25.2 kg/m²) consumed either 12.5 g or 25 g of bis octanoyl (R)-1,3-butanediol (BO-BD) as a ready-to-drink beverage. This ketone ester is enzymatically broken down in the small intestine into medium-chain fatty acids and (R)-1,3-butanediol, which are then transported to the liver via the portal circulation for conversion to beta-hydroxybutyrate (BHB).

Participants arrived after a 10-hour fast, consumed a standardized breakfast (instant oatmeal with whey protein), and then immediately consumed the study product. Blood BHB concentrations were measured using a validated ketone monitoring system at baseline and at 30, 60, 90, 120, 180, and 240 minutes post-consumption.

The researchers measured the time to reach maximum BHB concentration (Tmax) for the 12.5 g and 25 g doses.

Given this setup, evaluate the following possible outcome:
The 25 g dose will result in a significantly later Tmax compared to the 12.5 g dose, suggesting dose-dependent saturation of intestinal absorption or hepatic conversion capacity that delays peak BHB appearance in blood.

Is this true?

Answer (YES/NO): YES